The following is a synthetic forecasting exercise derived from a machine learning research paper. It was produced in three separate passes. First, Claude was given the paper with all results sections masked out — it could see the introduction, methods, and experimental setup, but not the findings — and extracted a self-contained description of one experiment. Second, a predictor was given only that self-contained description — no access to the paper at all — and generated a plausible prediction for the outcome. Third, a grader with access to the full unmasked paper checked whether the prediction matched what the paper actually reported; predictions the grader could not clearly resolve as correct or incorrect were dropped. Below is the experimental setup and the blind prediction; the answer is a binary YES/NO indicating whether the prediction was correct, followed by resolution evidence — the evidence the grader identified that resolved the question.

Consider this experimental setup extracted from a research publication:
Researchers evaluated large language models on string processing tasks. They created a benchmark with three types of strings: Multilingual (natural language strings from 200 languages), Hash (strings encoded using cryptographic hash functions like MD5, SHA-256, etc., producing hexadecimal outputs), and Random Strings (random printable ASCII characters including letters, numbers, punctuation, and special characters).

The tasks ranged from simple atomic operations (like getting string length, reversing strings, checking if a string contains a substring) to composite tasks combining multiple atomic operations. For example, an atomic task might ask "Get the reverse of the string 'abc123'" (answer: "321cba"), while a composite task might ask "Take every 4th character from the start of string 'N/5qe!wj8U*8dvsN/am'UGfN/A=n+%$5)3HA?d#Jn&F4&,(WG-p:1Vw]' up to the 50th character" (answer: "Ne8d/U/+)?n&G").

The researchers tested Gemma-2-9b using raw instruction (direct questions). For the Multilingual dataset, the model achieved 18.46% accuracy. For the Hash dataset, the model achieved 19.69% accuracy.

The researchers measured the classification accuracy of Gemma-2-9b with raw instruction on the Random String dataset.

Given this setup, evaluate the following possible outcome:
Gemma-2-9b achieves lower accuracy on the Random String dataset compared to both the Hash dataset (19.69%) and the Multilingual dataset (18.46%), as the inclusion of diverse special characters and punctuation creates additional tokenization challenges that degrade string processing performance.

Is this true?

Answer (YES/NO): YES